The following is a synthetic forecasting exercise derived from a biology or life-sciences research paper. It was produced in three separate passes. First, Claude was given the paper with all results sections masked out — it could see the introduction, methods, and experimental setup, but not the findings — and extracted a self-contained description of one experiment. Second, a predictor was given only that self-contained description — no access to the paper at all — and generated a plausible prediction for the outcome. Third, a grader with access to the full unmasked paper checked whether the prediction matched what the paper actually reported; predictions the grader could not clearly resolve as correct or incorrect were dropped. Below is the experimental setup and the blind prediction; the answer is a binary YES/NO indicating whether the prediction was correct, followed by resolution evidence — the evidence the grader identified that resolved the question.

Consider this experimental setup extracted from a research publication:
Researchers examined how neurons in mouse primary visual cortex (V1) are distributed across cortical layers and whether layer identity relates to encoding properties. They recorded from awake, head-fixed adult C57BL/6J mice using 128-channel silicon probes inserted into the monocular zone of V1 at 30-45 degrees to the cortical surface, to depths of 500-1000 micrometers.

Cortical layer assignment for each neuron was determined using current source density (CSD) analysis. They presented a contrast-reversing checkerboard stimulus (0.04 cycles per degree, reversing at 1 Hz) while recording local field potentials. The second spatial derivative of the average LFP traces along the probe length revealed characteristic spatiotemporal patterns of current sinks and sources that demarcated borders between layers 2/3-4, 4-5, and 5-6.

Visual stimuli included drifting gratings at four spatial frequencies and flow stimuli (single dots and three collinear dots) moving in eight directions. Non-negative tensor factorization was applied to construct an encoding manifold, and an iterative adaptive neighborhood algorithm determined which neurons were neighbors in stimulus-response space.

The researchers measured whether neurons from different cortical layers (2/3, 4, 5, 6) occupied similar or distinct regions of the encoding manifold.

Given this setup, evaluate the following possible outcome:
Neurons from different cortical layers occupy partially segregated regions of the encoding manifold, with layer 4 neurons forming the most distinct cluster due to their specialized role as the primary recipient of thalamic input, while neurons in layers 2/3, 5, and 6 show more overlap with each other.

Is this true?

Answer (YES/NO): NO